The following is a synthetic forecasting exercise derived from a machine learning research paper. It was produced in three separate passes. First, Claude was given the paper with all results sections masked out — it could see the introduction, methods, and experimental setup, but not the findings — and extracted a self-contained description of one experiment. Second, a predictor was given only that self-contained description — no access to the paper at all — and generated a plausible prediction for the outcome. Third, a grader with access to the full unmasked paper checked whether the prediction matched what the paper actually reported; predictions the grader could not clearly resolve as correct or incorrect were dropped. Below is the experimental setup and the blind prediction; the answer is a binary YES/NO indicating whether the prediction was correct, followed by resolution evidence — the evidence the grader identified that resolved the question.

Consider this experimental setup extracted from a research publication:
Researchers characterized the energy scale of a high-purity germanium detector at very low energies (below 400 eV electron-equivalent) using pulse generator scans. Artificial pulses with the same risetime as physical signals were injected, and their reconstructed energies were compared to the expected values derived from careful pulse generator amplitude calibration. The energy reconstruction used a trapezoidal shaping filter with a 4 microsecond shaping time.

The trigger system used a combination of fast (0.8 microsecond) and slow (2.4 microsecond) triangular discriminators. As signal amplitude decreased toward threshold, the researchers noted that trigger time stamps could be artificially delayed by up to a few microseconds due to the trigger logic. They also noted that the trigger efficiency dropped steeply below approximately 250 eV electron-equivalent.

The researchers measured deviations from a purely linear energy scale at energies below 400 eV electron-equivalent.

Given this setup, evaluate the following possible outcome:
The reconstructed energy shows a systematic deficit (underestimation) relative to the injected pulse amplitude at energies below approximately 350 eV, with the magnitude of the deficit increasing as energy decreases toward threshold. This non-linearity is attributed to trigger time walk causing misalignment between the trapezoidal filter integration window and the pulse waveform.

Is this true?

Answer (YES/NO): NO